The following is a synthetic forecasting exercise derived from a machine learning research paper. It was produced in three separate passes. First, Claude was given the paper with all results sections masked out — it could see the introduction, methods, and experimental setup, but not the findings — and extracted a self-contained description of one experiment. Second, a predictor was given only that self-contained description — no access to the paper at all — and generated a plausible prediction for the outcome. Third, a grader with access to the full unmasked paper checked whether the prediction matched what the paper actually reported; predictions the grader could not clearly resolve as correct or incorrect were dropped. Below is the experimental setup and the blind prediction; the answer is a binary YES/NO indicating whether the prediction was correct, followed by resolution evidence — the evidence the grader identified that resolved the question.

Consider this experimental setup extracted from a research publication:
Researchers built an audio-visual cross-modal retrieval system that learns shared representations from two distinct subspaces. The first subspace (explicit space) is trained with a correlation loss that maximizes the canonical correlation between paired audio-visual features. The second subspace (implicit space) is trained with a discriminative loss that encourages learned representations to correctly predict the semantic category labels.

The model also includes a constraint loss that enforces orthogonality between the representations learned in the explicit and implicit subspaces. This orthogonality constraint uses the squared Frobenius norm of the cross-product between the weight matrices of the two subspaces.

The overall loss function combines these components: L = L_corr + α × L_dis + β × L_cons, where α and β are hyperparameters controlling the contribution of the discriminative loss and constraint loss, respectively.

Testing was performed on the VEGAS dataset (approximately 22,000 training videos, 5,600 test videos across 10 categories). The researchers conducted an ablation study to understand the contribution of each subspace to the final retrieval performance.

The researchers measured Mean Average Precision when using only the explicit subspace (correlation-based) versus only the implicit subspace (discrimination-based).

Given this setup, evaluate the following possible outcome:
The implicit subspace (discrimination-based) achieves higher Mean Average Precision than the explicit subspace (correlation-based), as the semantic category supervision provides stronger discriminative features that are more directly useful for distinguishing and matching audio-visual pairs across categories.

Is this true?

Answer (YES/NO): NO